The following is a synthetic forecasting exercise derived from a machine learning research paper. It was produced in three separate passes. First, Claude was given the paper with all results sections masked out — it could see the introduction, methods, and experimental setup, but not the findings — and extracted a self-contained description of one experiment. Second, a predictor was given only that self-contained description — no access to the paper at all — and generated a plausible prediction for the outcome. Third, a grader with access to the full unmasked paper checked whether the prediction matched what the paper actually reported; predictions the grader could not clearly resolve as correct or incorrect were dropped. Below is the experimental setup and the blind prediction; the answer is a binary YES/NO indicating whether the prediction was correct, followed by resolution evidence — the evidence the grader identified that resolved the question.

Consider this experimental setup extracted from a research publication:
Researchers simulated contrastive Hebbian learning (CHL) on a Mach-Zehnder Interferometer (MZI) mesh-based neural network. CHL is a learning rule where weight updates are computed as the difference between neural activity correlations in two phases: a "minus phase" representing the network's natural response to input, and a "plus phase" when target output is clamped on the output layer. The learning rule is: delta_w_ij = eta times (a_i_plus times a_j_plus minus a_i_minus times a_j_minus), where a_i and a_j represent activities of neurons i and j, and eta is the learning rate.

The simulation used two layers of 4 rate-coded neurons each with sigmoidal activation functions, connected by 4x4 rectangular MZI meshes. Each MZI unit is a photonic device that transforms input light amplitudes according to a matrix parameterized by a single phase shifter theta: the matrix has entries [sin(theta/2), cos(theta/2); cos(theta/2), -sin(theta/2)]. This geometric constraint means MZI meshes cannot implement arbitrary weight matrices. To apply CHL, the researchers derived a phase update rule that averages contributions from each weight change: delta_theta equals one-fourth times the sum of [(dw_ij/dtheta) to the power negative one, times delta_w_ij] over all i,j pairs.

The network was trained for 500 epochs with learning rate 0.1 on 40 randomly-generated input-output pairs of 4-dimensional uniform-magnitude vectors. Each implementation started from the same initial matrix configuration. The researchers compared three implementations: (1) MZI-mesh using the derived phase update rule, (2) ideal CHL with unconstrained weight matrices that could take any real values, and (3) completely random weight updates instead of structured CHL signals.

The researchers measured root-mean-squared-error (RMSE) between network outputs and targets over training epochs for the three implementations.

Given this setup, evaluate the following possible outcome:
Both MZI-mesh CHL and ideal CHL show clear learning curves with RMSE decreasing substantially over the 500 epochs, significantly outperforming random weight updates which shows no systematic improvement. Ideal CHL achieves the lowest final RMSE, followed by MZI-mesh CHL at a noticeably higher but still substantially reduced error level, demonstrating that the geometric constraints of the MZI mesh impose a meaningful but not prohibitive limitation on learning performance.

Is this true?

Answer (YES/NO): NO